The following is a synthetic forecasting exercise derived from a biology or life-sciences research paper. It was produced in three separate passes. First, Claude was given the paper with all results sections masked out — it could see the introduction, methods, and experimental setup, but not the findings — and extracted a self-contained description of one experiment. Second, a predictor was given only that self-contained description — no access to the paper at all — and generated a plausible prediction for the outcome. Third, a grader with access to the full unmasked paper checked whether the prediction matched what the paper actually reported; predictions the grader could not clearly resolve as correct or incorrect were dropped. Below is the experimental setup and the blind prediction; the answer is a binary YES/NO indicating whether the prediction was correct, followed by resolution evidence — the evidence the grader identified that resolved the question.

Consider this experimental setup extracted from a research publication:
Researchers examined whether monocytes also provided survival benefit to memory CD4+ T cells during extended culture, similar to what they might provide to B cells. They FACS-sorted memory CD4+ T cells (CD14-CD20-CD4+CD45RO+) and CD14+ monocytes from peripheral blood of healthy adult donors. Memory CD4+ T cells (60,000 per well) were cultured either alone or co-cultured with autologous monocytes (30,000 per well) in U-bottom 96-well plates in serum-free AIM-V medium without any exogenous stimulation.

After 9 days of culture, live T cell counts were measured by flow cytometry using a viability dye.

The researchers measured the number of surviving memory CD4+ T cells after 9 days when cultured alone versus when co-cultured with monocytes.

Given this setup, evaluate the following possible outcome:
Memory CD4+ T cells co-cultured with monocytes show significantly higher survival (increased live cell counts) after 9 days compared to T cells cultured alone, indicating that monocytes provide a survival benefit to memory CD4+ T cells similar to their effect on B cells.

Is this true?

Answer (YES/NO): YES